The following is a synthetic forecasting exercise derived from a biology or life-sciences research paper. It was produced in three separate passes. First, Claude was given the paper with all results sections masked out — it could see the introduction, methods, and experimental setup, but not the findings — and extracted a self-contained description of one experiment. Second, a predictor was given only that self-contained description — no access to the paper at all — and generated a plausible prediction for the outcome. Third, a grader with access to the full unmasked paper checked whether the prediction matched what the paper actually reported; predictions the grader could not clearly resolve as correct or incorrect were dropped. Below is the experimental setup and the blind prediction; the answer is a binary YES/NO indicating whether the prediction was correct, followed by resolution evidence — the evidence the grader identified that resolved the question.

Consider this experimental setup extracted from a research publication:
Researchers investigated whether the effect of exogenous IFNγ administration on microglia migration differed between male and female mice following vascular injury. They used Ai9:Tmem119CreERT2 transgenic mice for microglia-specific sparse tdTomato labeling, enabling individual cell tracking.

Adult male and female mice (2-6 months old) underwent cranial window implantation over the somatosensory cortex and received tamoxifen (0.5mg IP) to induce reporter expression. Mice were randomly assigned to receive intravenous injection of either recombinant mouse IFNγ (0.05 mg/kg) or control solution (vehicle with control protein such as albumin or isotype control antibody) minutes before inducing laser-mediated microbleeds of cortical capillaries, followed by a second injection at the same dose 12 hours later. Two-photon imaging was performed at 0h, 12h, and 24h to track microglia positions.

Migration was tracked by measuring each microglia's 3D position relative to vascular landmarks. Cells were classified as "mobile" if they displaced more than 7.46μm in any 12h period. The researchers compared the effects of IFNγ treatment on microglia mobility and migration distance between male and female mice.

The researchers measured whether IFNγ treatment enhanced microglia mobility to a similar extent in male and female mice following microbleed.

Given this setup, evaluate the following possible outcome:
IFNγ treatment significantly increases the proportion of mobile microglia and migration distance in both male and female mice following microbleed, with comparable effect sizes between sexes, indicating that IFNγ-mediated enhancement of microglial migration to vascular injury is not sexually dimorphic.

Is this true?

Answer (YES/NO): NO